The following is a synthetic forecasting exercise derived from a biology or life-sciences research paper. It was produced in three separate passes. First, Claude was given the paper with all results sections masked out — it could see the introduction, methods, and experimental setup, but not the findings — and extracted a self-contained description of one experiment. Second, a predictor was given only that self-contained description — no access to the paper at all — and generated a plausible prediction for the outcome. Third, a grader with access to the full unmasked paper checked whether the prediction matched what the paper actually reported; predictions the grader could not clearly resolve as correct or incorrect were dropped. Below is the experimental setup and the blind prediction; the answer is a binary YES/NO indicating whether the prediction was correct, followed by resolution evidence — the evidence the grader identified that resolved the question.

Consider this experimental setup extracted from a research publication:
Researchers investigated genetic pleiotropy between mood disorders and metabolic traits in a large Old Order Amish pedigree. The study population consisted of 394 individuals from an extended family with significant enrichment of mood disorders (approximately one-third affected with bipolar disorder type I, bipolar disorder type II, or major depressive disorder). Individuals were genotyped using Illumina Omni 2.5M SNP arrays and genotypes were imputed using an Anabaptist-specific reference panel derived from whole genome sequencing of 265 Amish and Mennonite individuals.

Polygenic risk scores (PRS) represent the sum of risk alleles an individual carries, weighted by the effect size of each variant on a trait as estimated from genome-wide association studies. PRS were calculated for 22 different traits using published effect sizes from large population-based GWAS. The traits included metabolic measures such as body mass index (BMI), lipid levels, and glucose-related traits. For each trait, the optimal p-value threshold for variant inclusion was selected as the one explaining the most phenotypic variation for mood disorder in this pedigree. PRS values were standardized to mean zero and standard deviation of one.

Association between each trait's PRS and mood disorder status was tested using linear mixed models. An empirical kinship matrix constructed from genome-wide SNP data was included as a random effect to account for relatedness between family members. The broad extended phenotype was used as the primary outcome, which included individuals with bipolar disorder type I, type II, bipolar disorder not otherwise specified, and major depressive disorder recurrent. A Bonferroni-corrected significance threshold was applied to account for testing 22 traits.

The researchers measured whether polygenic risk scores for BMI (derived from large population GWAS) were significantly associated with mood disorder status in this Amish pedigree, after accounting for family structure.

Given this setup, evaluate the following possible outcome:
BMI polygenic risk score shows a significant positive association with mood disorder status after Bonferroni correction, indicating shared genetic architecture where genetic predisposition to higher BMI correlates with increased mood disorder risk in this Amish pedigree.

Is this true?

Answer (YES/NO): NO